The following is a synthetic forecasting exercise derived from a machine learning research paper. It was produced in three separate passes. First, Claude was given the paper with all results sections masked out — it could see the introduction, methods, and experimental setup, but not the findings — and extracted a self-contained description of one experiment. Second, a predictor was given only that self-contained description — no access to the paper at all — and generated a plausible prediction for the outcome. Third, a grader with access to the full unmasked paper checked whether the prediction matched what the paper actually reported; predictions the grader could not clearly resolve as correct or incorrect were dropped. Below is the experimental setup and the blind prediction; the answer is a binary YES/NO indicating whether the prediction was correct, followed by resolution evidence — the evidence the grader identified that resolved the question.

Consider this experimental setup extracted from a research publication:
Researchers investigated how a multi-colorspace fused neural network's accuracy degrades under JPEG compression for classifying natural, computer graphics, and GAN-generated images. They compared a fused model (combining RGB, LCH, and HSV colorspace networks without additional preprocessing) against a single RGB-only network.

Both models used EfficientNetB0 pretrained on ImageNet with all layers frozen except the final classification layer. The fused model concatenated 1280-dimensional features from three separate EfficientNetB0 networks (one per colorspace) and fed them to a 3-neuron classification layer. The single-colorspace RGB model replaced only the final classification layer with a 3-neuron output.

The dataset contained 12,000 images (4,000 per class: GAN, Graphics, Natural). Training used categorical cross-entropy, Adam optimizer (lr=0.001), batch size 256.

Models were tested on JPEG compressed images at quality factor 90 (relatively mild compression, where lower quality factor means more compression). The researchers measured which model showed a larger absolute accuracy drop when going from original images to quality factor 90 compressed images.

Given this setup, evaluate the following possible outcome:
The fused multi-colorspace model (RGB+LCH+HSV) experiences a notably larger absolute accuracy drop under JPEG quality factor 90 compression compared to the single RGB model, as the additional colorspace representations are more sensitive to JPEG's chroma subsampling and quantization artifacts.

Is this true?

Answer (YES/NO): YES